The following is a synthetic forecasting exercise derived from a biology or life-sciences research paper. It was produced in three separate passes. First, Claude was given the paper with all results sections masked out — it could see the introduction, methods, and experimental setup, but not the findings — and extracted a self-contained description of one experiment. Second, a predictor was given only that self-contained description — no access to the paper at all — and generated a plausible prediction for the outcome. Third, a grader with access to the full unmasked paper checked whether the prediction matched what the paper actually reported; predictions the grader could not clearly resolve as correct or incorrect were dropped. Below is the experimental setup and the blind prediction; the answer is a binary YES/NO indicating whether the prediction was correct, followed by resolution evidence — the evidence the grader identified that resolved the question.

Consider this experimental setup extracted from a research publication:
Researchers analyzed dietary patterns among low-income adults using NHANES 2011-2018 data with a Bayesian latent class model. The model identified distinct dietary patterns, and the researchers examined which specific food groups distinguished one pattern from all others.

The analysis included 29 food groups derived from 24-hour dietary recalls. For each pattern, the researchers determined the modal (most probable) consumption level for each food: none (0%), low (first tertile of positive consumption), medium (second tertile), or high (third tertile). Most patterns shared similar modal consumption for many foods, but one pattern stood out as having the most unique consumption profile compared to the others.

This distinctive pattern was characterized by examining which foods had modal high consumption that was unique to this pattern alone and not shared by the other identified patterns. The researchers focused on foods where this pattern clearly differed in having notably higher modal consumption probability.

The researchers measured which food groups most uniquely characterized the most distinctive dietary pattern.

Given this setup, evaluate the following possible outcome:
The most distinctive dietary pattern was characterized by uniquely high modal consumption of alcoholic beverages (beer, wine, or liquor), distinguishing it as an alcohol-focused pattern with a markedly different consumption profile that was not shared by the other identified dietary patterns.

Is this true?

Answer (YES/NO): NO